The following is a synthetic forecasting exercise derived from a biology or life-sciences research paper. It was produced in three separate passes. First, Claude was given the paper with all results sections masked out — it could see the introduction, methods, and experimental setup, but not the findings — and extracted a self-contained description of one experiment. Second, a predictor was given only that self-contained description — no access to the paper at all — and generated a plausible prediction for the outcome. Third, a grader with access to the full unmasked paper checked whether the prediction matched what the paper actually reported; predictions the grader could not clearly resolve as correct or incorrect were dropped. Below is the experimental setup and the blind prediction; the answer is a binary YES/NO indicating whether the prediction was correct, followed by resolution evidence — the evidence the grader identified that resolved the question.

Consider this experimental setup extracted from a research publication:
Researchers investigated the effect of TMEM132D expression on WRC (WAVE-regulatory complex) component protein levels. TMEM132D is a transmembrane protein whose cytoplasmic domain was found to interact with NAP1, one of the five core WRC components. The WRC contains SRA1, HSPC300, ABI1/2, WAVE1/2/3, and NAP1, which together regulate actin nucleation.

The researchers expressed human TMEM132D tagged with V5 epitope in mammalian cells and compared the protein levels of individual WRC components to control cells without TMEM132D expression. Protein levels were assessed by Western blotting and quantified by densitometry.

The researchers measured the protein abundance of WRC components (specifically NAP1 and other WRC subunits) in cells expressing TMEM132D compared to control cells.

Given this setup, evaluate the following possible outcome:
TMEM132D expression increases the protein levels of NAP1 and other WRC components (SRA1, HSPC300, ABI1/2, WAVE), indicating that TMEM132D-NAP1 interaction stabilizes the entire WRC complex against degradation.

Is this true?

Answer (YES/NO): NO